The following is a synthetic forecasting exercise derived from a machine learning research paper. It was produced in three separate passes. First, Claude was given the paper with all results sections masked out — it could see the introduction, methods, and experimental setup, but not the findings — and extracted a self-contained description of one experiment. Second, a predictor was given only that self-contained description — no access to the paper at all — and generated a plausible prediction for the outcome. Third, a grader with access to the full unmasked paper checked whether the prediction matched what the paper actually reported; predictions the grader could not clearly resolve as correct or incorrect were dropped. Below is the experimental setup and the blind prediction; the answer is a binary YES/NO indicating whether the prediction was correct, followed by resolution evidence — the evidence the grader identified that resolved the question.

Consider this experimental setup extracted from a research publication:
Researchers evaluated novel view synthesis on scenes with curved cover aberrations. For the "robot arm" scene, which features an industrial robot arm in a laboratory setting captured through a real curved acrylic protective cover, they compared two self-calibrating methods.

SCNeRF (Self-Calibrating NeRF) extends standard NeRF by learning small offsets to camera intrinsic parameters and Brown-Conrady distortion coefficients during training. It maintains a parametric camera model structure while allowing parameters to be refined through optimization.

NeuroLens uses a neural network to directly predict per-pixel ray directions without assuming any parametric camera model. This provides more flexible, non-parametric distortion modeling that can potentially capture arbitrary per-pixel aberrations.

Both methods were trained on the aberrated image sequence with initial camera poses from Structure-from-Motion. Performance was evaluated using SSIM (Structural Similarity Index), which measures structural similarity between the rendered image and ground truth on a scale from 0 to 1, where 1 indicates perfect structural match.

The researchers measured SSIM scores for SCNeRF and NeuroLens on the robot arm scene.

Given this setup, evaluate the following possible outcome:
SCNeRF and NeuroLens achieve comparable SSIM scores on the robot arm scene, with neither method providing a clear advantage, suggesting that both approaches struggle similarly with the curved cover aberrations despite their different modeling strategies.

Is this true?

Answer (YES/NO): NO